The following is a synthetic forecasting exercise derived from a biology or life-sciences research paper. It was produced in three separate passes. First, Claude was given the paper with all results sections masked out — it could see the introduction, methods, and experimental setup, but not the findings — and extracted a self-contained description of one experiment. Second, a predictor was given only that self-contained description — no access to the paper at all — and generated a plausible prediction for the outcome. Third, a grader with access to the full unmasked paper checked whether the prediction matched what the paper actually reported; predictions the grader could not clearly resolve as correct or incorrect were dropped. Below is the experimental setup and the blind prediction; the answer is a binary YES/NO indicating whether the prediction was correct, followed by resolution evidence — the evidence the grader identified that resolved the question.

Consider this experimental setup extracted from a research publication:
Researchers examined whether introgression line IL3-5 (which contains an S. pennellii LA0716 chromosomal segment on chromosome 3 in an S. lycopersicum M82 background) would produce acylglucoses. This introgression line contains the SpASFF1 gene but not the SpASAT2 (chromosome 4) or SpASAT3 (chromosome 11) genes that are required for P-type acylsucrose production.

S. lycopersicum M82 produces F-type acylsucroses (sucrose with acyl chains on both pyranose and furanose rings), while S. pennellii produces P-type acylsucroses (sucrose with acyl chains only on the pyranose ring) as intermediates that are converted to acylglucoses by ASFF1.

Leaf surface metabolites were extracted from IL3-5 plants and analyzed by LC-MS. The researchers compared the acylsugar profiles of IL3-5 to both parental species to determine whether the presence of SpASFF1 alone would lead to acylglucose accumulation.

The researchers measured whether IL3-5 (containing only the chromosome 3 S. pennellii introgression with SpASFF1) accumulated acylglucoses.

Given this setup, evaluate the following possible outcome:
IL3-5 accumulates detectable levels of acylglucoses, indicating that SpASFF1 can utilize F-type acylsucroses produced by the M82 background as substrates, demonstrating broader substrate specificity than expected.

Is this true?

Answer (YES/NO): NO